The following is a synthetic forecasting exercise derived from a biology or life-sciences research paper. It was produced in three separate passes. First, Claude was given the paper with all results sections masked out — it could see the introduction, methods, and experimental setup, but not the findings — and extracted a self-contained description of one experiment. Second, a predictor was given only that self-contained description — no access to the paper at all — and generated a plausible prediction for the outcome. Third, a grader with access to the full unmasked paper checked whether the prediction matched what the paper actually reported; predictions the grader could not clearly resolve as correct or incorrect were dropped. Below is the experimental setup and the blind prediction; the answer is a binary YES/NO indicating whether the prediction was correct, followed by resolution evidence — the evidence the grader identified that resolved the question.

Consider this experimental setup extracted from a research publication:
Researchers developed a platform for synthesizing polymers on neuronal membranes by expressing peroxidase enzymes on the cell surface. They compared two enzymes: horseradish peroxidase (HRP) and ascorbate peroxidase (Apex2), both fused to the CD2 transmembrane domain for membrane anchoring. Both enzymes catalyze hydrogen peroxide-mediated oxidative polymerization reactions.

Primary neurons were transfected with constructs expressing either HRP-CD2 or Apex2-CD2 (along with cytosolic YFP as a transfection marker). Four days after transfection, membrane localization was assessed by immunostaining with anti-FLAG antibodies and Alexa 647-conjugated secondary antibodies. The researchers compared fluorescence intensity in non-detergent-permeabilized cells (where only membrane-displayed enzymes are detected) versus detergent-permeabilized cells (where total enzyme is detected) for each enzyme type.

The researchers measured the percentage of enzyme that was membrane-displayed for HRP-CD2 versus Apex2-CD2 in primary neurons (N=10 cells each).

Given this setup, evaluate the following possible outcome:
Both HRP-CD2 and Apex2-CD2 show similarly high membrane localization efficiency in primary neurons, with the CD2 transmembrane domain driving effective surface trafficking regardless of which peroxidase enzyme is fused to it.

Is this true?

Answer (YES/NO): NO